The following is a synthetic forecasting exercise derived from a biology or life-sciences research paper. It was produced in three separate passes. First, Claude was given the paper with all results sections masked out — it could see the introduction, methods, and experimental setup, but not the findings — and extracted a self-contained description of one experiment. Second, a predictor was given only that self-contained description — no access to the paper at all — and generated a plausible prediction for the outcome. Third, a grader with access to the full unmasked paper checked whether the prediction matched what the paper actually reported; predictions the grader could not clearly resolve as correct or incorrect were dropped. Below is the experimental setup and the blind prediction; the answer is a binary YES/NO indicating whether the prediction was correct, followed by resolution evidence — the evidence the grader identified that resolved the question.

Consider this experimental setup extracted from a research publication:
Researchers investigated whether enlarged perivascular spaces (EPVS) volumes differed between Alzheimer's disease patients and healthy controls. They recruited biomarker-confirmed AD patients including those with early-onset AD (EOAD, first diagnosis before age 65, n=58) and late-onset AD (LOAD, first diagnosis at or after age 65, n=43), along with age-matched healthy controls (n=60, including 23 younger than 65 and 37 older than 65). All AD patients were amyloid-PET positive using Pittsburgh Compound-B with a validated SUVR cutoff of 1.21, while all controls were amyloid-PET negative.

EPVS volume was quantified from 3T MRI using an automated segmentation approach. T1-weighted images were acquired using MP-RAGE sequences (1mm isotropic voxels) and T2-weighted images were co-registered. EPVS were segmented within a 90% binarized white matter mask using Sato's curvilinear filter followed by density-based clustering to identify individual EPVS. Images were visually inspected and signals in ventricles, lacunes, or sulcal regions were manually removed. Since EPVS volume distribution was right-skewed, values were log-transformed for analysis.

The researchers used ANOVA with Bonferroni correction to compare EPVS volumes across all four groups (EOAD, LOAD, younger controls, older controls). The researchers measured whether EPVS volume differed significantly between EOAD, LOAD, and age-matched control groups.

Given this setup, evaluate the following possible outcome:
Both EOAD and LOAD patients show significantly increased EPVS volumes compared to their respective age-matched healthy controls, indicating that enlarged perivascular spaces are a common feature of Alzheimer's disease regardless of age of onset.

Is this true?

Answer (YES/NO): NO